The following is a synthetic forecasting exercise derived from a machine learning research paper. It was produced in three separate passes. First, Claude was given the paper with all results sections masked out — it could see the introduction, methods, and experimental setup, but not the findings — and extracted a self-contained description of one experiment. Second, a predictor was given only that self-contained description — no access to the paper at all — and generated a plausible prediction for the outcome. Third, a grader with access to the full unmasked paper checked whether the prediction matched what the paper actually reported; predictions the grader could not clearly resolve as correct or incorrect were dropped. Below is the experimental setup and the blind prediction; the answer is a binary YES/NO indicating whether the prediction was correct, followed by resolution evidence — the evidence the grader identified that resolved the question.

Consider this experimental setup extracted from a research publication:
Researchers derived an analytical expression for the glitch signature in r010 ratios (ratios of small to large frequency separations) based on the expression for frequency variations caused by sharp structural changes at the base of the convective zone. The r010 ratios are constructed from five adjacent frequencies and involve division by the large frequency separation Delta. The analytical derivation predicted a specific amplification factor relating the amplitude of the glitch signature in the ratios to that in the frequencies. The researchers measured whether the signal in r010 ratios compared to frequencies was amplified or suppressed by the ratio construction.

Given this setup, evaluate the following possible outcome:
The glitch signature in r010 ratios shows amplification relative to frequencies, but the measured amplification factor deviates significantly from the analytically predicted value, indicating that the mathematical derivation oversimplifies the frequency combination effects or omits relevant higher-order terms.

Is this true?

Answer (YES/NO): NO